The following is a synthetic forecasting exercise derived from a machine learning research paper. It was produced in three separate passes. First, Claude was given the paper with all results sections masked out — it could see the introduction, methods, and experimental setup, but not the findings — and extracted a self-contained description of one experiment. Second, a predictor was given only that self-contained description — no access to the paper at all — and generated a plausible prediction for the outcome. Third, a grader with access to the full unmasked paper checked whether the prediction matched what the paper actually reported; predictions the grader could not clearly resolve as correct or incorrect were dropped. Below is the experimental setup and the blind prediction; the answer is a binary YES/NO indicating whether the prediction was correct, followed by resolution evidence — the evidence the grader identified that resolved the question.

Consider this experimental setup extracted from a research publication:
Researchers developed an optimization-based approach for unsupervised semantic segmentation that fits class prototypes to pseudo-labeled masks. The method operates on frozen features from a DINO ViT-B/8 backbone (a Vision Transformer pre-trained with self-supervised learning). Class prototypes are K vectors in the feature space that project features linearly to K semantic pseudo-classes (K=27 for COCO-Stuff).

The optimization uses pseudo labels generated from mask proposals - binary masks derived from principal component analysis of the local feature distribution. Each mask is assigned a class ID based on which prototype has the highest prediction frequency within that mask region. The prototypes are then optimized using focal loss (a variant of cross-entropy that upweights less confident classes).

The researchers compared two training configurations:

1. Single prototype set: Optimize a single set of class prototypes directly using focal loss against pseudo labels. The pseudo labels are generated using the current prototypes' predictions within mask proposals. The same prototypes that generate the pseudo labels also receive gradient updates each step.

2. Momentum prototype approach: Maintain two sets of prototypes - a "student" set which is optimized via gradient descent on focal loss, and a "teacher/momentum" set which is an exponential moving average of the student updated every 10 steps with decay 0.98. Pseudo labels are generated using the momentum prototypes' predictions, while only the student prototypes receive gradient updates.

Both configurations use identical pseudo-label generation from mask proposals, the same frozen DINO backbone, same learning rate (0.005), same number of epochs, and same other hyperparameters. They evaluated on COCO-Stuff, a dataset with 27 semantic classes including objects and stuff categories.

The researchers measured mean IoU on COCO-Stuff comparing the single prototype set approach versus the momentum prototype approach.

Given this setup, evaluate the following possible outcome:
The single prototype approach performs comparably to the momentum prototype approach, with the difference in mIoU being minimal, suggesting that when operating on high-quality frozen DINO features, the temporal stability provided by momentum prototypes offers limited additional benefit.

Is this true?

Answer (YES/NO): NO